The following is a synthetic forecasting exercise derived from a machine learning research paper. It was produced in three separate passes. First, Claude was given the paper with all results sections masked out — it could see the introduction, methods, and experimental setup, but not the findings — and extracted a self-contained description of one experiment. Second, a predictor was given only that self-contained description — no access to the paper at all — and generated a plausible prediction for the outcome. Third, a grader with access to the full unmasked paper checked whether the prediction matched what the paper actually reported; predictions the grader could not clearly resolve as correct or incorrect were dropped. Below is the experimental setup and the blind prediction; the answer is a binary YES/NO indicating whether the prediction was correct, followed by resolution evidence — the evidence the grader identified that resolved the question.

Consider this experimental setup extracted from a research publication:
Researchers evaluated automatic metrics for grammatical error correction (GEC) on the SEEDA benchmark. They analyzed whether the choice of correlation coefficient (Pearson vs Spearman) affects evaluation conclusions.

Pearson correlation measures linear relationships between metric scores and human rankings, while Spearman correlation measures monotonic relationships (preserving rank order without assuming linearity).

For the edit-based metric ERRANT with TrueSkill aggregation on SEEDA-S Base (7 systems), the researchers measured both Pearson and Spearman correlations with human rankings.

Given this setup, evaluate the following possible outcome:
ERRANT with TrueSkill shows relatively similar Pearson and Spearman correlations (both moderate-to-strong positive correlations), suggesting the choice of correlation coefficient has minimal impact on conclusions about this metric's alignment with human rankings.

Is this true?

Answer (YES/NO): YES